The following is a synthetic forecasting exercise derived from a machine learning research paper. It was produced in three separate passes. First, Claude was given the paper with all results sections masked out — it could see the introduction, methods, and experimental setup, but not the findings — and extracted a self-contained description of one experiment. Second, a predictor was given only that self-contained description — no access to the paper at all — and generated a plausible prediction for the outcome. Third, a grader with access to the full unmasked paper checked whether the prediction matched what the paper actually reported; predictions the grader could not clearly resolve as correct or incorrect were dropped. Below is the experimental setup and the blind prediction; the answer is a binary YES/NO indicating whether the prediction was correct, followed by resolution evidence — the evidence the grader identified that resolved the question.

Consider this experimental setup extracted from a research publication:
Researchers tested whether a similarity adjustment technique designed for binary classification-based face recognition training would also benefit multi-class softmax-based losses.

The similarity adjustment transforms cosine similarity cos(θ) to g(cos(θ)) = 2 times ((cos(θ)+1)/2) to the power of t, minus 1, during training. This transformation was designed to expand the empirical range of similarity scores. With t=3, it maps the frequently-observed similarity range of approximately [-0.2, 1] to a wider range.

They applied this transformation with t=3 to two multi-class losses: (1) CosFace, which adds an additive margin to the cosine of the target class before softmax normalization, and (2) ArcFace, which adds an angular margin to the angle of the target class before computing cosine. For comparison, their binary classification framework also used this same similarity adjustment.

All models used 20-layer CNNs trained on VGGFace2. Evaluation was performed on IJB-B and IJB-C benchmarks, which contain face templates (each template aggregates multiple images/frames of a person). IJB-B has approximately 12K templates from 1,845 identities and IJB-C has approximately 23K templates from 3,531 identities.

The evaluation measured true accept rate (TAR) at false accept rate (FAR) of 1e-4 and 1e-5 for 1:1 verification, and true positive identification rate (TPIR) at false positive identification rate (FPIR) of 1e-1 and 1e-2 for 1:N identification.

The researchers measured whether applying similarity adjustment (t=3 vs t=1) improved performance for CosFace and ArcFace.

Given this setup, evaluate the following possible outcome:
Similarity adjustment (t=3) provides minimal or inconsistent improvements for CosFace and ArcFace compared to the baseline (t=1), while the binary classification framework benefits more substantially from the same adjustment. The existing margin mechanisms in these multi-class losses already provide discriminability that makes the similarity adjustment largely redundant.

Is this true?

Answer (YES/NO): NO